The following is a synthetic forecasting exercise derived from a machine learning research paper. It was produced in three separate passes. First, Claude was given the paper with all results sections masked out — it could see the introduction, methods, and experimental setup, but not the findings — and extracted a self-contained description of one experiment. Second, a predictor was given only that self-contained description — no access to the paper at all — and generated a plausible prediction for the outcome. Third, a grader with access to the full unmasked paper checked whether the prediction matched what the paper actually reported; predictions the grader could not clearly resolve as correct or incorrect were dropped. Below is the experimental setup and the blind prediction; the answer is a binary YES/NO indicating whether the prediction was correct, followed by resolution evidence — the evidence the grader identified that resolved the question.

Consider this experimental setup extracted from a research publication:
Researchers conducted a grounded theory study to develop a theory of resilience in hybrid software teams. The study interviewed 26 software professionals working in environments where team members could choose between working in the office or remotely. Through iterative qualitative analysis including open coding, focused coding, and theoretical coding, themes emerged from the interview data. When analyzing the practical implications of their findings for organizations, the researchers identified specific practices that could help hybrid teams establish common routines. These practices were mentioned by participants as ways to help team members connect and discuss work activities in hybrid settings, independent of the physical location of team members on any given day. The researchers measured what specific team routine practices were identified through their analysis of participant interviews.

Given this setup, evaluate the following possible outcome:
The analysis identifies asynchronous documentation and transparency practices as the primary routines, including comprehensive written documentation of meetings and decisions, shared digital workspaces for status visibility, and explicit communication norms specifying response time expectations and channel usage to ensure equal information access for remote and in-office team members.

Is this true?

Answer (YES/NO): NO